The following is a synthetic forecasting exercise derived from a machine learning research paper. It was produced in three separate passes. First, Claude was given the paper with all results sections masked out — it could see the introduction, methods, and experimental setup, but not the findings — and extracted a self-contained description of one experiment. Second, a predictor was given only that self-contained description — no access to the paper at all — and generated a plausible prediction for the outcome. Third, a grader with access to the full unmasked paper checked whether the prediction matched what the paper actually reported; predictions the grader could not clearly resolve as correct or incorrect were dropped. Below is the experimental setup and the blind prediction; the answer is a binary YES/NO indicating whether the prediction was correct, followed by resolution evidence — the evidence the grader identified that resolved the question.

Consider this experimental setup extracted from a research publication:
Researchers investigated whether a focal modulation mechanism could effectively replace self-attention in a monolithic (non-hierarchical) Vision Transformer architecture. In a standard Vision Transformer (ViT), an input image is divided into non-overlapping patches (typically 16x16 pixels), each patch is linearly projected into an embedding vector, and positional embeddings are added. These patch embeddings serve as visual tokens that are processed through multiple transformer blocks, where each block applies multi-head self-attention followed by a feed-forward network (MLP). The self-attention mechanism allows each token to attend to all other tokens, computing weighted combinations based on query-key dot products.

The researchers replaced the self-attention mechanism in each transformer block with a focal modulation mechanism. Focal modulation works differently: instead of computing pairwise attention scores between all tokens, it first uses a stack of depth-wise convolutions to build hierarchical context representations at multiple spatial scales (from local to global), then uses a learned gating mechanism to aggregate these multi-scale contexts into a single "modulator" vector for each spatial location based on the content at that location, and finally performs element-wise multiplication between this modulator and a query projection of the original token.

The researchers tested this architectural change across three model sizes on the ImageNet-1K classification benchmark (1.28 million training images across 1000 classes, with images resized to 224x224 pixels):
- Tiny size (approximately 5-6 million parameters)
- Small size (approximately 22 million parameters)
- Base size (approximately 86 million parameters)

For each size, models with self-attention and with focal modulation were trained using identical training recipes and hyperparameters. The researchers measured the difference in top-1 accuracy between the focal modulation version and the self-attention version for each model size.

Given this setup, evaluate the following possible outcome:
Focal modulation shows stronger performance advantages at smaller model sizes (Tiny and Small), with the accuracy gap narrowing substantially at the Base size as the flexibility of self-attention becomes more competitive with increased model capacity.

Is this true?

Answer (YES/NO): YES